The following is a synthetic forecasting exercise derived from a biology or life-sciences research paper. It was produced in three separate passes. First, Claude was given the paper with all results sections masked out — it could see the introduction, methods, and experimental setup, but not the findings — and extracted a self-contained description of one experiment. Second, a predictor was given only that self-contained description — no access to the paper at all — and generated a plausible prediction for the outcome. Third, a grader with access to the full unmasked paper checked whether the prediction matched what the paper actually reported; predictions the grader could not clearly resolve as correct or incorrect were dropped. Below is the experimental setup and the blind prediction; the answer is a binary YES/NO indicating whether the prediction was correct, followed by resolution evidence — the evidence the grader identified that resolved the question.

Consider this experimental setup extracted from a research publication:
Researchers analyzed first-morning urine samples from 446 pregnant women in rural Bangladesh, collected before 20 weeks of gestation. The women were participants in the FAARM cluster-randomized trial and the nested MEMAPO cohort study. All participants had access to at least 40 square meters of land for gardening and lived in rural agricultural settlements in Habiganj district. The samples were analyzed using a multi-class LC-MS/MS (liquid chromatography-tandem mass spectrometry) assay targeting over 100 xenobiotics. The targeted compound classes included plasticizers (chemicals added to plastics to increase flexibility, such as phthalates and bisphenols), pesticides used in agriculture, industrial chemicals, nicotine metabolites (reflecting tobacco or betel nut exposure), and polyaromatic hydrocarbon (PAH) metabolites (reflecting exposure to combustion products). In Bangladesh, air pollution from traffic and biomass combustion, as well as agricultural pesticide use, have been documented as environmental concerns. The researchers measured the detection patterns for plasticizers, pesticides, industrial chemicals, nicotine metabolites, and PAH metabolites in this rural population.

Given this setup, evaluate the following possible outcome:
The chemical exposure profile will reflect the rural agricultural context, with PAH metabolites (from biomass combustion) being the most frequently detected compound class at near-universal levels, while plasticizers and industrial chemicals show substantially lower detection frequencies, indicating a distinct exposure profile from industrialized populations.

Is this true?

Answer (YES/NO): NO